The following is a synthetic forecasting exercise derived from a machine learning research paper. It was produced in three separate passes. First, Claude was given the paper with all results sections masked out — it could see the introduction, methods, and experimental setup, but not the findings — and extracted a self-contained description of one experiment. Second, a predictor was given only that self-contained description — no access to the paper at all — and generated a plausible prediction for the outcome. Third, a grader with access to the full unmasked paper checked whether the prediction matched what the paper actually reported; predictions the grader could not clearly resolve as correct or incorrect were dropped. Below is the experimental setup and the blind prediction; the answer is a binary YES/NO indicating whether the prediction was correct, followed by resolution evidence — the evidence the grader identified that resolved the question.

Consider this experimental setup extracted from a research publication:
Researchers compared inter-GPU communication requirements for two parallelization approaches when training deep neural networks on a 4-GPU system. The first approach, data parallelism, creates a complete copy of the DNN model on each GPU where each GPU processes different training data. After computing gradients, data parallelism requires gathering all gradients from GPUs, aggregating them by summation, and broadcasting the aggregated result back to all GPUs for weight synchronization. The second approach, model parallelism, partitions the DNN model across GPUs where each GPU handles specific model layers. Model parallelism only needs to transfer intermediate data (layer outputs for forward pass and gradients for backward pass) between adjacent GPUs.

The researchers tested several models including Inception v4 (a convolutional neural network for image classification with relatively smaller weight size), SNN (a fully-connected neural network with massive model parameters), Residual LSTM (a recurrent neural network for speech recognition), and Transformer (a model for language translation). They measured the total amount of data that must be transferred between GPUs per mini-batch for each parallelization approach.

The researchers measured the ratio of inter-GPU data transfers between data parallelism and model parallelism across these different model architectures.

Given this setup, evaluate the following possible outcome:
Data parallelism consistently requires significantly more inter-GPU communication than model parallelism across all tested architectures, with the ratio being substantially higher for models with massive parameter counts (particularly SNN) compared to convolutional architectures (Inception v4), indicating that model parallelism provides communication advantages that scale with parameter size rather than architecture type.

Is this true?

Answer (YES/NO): NO